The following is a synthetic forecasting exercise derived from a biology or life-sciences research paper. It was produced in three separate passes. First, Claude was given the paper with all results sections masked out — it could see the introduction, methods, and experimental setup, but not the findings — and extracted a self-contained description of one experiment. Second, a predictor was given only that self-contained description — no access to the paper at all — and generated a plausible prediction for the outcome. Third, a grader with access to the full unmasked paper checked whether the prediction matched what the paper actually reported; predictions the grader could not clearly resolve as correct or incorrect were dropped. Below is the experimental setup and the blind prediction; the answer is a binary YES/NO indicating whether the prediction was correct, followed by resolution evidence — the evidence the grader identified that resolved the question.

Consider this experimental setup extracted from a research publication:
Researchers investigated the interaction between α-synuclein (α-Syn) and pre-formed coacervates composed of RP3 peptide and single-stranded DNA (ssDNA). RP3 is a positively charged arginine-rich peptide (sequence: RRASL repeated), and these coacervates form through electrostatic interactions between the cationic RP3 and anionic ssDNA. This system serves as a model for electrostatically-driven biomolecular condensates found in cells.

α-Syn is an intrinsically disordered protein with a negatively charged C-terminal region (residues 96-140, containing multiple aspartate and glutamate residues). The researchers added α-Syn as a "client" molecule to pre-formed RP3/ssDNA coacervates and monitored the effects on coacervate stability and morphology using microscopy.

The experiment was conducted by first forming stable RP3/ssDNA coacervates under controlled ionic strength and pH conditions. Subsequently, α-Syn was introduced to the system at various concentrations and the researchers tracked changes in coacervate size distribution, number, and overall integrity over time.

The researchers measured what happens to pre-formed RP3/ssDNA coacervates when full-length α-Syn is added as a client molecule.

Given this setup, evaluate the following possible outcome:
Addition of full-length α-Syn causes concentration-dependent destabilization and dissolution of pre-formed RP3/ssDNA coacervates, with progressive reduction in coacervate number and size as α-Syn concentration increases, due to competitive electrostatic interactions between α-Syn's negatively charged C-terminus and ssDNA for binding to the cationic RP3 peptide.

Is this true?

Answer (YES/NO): YES